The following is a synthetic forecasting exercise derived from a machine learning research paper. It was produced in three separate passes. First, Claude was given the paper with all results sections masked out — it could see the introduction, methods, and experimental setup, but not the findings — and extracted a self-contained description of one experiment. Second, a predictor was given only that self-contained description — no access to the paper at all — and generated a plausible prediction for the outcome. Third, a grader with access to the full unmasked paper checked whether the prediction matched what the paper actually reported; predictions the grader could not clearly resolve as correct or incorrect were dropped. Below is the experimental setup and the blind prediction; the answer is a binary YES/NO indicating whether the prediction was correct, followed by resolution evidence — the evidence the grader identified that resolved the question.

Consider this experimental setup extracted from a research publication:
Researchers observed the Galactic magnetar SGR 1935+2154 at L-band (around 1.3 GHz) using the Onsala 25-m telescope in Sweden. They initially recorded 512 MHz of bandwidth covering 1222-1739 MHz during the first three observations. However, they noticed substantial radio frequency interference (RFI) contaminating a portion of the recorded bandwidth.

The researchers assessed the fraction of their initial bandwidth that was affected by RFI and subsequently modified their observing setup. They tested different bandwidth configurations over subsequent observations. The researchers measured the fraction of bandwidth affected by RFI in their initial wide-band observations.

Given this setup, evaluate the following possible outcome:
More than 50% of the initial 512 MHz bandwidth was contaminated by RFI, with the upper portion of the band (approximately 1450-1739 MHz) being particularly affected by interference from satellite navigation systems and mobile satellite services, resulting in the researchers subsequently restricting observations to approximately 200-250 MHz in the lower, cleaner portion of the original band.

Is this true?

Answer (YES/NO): NO